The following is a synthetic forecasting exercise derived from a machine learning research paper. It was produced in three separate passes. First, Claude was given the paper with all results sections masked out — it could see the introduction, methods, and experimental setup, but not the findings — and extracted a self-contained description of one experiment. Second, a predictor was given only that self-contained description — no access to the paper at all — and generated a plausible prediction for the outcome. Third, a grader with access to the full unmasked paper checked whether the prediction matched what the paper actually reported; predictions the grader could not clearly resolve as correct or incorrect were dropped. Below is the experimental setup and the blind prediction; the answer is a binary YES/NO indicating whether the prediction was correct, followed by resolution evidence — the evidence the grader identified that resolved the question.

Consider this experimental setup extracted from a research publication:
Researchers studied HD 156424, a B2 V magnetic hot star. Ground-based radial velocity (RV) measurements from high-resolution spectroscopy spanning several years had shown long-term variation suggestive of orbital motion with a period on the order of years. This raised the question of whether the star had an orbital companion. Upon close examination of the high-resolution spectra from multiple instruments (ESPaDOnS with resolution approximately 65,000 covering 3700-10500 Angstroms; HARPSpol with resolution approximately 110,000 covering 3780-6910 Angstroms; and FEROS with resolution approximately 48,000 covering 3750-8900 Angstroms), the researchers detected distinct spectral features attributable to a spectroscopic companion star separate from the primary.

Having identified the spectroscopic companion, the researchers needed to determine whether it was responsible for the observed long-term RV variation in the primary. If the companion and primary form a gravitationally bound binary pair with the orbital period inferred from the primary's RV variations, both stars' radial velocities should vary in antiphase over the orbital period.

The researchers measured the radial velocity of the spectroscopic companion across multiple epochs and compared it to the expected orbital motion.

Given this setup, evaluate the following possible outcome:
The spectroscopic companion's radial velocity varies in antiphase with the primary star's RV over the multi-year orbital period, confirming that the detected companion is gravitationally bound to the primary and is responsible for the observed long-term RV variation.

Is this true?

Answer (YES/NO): NO